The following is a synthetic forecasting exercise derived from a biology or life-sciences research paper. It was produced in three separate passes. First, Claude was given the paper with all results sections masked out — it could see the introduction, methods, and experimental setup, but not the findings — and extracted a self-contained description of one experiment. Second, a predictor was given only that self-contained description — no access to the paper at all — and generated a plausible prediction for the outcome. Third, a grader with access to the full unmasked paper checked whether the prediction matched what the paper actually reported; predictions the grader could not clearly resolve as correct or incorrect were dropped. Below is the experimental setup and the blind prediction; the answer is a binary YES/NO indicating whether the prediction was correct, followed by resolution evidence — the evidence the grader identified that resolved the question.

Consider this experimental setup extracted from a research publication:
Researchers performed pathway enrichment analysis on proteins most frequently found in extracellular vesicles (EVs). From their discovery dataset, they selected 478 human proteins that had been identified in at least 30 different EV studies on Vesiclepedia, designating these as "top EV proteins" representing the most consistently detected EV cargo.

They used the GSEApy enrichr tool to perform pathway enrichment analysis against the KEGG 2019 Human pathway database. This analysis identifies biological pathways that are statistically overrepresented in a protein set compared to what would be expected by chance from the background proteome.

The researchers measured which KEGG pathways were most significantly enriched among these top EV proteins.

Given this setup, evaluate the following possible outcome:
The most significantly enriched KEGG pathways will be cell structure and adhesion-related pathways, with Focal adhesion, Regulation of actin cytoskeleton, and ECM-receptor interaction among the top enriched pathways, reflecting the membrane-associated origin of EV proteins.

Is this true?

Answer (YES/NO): NO